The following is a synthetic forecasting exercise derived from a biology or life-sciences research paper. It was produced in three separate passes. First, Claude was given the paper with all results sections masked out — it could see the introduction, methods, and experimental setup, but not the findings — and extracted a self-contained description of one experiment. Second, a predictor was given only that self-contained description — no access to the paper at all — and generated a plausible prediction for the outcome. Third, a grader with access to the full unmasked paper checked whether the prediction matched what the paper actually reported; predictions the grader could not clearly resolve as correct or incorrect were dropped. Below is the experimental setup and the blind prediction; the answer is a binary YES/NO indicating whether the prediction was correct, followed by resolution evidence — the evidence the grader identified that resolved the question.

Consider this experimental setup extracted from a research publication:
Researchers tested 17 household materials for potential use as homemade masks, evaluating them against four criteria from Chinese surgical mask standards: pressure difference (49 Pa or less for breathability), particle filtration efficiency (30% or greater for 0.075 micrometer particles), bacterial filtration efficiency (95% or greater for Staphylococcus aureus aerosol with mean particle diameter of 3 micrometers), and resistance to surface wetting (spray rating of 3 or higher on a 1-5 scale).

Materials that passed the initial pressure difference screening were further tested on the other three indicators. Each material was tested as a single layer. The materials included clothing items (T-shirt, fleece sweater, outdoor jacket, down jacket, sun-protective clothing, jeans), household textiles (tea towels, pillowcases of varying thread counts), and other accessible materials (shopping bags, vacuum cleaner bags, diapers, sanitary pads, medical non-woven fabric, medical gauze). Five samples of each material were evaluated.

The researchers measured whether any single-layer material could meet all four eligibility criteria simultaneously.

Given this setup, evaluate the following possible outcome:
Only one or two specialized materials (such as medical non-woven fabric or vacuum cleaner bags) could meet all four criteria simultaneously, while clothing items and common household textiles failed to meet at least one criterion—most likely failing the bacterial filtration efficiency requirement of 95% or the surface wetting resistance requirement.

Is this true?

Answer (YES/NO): NO